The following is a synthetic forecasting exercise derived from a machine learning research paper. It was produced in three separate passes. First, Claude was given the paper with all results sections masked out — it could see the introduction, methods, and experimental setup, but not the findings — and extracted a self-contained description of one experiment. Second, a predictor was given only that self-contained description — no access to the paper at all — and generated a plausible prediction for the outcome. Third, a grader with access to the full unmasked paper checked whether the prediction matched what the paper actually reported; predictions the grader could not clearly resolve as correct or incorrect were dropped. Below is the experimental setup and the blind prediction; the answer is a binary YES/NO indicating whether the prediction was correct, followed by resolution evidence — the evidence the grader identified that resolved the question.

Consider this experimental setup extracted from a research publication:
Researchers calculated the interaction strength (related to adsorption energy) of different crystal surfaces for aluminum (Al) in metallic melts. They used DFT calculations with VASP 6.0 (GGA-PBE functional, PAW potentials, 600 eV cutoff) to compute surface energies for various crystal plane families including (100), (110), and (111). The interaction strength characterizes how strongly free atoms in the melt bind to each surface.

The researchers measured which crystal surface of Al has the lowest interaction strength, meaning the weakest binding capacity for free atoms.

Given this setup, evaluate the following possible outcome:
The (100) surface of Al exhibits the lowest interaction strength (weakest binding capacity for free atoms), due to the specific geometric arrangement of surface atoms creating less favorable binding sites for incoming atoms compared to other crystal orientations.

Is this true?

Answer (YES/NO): YES